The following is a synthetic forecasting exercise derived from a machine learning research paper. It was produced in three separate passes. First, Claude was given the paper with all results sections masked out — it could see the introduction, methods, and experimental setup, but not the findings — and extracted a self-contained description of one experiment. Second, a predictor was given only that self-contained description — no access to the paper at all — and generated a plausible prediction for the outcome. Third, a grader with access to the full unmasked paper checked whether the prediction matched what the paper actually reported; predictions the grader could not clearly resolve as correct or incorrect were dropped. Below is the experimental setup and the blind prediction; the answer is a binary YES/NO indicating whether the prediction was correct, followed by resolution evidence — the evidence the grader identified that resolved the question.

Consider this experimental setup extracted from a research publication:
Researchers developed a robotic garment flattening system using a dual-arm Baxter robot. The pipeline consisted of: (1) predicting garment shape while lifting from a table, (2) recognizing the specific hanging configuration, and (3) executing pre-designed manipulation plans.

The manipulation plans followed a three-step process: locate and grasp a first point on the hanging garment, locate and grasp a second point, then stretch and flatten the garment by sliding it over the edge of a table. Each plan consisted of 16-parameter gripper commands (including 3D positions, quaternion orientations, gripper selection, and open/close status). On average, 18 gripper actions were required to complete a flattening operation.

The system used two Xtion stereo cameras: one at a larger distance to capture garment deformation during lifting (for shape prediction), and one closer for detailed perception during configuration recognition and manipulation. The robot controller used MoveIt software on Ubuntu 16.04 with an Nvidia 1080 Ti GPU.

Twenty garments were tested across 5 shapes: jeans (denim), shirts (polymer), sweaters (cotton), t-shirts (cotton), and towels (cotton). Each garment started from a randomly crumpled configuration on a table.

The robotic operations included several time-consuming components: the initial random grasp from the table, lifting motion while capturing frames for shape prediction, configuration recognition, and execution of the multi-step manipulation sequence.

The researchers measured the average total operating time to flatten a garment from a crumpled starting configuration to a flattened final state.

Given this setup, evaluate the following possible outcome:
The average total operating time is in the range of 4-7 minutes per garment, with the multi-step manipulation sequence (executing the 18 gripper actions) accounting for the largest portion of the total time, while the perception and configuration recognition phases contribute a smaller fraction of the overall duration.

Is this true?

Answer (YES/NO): NO